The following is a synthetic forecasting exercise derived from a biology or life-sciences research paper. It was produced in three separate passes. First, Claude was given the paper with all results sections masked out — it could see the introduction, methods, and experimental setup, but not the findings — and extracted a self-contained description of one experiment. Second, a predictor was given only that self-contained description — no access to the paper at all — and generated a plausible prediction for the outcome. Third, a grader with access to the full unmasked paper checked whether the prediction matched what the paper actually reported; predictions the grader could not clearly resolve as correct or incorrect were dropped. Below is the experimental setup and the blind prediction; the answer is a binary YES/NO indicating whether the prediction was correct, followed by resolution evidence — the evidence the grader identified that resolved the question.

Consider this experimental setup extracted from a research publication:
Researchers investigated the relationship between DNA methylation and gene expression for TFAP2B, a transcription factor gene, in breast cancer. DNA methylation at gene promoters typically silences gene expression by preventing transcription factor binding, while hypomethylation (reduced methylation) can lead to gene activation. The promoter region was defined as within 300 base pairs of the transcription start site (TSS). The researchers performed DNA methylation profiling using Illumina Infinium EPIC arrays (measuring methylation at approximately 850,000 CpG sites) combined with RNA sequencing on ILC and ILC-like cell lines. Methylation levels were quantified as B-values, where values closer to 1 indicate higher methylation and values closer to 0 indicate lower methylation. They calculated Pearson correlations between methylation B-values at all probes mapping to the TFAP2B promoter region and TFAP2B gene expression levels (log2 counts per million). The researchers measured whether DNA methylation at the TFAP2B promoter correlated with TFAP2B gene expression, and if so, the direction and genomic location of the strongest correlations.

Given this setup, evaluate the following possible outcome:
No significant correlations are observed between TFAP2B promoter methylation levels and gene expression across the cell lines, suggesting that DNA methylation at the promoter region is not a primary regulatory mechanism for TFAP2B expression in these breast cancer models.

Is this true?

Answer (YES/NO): NO